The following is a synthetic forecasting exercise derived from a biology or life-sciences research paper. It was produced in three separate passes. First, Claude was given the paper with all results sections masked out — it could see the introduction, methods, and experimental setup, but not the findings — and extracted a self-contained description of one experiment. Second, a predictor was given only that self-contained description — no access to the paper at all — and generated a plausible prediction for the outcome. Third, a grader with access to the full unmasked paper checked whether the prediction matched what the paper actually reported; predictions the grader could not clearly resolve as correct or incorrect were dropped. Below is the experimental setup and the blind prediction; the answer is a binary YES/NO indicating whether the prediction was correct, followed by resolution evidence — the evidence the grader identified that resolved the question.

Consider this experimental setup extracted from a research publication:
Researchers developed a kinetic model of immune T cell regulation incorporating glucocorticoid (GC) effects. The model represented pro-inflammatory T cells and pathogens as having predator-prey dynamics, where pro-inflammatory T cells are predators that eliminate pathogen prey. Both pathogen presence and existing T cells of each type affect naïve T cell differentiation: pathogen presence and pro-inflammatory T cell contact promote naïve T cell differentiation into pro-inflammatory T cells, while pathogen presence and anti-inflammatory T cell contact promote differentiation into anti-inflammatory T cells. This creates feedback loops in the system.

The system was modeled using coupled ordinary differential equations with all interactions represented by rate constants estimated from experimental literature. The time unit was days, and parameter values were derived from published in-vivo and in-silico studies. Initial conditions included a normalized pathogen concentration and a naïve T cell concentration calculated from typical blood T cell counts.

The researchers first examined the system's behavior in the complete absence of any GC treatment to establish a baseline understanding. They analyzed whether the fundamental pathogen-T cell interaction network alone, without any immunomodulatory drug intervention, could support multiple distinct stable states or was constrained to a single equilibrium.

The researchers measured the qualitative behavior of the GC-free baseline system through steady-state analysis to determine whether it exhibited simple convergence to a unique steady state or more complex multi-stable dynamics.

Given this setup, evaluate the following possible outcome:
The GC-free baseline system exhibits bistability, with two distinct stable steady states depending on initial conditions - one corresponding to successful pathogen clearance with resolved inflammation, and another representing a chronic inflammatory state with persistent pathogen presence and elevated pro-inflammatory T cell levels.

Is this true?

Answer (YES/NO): NO